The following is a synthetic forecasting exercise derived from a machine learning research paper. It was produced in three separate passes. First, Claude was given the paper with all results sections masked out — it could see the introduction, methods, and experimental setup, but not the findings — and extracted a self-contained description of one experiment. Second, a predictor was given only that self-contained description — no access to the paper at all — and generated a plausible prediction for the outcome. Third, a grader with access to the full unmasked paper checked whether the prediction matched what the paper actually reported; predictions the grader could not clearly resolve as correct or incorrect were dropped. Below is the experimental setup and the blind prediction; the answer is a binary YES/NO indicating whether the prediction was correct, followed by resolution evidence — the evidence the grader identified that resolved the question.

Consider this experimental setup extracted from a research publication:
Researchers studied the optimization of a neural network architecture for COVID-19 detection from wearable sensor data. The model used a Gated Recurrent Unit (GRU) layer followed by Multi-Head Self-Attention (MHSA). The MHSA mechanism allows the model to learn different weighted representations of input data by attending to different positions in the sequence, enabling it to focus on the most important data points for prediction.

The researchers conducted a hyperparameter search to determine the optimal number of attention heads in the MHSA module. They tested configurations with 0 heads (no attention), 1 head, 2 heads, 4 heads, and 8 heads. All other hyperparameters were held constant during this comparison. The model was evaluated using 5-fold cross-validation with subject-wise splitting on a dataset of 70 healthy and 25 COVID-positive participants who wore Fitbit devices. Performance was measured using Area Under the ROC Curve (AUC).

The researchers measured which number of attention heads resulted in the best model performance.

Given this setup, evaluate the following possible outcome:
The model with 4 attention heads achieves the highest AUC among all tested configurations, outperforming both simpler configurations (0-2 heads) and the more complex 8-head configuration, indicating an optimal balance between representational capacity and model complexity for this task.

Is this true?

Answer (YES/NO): NO